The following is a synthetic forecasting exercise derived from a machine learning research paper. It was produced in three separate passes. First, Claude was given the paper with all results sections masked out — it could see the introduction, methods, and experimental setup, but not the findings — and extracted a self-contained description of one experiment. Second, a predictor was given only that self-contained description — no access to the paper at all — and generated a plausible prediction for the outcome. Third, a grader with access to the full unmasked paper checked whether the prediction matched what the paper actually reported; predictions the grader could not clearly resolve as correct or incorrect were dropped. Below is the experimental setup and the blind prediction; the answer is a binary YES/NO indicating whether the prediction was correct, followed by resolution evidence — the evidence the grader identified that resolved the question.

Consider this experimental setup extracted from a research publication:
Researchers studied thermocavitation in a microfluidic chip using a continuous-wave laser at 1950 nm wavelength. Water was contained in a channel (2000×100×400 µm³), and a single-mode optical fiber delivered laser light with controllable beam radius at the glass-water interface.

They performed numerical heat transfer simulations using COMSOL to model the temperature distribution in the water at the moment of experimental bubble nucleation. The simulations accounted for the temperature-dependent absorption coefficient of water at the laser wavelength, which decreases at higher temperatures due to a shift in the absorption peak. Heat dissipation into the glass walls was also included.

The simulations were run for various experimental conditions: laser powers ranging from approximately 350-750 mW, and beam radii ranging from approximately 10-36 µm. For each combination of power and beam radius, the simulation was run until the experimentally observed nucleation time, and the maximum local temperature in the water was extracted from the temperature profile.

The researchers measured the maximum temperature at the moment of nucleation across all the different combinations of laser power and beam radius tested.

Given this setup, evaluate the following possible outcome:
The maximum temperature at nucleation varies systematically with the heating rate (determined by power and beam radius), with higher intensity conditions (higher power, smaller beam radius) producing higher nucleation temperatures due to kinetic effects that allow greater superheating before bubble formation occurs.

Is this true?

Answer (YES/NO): NO